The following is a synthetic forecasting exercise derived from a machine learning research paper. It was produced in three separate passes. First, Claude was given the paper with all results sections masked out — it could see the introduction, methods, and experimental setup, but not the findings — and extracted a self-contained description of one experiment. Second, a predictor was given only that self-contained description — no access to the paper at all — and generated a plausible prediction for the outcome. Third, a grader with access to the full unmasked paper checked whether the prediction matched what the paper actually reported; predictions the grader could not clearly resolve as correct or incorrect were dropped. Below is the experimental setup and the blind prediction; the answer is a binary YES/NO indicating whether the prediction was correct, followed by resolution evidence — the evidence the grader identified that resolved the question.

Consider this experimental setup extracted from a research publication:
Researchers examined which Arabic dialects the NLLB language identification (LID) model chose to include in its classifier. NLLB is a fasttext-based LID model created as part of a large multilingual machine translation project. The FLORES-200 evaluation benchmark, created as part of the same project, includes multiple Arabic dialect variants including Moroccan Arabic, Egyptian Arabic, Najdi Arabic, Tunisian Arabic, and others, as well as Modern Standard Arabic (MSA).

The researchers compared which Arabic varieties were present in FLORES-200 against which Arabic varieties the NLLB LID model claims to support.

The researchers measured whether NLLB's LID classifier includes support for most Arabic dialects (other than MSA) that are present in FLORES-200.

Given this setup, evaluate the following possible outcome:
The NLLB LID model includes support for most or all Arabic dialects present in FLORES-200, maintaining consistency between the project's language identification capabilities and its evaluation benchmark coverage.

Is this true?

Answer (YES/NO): NO